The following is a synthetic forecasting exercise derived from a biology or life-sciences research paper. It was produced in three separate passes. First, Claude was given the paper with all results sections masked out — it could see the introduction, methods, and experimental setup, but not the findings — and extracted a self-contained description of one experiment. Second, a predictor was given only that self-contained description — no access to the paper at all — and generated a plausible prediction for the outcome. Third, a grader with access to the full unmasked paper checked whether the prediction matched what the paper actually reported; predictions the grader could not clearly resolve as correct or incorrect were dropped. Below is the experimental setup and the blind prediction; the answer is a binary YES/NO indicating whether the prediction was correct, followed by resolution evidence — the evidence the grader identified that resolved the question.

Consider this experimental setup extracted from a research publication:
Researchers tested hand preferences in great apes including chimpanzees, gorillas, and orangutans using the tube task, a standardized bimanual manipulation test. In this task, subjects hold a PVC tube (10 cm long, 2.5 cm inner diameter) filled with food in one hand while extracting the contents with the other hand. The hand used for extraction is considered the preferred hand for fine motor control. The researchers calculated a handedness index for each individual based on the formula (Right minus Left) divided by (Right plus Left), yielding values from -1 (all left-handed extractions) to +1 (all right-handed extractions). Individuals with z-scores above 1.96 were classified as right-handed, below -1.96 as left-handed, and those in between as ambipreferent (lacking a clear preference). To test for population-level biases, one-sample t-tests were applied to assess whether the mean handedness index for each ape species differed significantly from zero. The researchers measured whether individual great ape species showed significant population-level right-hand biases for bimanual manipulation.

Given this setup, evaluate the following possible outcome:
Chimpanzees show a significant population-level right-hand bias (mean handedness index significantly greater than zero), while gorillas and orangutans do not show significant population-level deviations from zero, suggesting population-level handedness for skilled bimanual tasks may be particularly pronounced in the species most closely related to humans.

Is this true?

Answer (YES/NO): NO